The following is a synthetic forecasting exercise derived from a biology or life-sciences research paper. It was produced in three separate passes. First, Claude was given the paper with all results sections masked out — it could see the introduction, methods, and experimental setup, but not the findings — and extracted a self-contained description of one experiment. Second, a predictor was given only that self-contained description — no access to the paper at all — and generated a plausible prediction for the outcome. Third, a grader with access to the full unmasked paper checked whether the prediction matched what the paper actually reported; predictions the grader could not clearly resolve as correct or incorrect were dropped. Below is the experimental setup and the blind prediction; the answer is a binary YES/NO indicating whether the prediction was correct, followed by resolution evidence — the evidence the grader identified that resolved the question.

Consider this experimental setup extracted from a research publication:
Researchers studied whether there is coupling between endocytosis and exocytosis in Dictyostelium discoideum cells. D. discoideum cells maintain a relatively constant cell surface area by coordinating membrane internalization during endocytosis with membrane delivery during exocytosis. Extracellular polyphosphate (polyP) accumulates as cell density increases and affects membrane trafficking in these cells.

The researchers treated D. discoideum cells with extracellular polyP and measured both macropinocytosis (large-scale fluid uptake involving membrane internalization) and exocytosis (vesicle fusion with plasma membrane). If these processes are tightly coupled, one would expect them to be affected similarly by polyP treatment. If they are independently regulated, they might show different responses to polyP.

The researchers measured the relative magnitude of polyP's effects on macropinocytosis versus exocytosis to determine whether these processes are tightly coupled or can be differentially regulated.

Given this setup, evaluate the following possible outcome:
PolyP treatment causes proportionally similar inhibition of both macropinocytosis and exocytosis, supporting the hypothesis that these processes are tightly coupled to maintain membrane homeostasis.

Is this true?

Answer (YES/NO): NO